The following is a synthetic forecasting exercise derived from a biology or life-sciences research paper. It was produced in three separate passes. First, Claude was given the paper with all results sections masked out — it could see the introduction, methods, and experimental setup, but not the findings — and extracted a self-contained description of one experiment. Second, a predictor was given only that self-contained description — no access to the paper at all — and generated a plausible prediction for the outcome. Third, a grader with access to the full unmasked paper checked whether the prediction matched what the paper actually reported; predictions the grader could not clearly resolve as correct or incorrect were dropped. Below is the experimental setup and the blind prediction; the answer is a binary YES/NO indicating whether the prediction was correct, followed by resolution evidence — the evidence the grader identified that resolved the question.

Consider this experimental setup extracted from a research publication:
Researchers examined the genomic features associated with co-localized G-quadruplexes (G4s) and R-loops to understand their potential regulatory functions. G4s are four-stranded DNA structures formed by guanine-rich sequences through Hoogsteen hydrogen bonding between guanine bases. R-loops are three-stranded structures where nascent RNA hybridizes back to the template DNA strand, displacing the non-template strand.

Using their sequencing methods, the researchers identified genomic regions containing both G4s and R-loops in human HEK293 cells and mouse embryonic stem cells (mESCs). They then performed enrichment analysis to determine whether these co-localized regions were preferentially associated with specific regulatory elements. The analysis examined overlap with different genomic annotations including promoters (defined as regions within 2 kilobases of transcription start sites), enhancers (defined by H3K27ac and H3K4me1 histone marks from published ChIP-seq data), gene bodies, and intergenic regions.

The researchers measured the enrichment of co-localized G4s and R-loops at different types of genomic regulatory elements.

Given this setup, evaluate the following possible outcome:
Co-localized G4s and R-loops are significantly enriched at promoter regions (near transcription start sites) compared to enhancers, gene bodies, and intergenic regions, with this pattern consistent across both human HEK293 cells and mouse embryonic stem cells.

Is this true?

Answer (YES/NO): NO